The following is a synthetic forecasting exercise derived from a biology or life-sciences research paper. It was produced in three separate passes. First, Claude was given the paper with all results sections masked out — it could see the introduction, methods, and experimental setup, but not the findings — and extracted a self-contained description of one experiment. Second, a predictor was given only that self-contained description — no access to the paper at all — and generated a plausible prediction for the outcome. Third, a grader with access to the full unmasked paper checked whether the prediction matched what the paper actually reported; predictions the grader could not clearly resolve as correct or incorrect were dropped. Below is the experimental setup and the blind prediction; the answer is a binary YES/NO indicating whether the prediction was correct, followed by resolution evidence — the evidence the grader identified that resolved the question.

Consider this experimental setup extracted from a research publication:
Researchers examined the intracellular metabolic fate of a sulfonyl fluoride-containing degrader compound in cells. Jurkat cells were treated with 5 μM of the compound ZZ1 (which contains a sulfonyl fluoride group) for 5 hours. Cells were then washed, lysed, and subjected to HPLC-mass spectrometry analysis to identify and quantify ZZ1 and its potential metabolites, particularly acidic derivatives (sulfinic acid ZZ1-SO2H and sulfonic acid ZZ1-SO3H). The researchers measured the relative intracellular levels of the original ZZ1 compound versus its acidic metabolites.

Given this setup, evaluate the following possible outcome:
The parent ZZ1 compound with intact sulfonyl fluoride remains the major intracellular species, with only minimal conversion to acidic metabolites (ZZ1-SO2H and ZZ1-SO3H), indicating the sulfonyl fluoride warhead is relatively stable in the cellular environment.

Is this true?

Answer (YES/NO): NO